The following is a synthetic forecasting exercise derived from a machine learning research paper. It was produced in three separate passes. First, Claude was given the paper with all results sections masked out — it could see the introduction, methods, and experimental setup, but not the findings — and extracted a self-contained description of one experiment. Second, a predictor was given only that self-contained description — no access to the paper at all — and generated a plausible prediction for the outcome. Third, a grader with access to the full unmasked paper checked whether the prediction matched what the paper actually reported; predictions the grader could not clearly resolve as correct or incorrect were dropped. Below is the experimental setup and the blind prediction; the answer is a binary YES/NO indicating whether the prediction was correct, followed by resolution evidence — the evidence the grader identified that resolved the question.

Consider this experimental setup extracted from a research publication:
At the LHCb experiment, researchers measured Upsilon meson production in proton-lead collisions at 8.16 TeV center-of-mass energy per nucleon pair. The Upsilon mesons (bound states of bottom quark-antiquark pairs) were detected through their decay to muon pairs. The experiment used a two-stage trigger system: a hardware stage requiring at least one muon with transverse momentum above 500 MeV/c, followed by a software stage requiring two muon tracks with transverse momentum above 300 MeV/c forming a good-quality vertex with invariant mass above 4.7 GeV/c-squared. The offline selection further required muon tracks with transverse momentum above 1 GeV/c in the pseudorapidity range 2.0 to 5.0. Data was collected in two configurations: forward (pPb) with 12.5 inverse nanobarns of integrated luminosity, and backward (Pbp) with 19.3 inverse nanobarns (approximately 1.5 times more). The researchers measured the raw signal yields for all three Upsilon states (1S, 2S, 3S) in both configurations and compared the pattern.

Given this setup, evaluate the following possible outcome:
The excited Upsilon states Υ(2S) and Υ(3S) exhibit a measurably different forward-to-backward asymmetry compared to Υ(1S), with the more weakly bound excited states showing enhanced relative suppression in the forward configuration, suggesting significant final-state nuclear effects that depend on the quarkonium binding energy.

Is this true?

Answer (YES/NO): NO